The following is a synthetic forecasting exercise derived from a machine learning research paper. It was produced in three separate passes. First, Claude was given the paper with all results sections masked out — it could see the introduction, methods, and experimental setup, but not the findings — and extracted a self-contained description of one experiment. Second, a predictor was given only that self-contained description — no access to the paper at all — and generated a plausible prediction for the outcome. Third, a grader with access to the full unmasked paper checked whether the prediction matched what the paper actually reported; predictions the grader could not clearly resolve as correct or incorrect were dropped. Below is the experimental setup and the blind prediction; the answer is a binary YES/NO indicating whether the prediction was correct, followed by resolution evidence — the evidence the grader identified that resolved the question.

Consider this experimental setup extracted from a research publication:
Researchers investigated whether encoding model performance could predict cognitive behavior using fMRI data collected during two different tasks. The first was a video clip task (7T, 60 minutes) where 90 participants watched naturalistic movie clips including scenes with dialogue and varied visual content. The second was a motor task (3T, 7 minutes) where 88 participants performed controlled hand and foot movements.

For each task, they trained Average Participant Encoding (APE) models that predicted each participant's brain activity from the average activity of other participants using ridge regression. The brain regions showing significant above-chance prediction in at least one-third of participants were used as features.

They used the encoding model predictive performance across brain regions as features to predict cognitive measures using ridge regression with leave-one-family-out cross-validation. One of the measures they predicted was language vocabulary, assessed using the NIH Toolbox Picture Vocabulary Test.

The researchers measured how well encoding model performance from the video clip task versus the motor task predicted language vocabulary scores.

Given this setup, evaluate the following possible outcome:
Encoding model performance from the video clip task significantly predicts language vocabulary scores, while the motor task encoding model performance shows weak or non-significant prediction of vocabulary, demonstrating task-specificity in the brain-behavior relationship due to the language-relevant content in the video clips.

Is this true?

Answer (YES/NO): YES